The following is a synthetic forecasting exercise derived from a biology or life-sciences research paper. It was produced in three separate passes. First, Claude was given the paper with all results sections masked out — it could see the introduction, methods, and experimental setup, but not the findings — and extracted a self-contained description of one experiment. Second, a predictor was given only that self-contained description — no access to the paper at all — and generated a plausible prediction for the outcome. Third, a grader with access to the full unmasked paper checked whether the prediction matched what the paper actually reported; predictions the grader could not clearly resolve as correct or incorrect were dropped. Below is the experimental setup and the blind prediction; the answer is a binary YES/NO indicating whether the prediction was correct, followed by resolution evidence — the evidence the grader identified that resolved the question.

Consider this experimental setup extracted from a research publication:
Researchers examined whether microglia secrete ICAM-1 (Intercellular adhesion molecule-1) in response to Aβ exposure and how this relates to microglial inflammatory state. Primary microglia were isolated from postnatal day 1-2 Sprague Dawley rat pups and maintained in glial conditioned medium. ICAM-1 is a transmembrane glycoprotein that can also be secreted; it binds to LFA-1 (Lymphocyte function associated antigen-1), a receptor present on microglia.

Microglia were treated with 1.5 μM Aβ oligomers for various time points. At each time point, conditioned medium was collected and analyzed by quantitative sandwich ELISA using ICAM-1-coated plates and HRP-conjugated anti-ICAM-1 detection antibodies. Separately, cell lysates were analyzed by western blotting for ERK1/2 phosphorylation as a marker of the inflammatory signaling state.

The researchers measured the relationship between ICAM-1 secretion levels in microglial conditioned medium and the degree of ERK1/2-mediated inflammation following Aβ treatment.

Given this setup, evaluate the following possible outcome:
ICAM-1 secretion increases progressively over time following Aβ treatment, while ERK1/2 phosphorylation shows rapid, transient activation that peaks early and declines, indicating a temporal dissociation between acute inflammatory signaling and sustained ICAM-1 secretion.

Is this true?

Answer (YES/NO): YES